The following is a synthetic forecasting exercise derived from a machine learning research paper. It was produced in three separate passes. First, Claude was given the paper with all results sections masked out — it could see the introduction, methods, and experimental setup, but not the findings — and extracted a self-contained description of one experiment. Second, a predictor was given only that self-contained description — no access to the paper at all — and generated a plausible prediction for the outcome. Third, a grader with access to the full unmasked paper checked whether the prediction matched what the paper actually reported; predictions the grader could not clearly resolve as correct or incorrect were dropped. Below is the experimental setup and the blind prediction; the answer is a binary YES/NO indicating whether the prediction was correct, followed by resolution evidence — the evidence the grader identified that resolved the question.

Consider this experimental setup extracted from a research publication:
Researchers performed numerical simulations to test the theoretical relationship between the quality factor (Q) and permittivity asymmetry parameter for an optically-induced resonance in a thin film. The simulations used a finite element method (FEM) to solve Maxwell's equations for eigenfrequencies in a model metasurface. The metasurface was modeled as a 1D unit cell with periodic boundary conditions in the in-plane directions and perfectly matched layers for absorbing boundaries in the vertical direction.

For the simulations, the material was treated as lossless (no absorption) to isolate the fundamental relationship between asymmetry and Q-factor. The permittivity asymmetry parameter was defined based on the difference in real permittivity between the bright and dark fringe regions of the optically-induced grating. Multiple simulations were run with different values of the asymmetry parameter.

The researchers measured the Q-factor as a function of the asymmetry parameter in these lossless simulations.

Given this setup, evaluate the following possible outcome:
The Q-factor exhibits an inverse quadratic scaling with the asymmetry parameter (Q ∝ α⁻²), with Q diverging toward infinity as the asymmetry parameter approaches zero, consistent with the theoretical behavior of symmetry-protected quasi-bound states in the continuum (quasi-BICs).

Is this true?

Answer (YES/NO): YES